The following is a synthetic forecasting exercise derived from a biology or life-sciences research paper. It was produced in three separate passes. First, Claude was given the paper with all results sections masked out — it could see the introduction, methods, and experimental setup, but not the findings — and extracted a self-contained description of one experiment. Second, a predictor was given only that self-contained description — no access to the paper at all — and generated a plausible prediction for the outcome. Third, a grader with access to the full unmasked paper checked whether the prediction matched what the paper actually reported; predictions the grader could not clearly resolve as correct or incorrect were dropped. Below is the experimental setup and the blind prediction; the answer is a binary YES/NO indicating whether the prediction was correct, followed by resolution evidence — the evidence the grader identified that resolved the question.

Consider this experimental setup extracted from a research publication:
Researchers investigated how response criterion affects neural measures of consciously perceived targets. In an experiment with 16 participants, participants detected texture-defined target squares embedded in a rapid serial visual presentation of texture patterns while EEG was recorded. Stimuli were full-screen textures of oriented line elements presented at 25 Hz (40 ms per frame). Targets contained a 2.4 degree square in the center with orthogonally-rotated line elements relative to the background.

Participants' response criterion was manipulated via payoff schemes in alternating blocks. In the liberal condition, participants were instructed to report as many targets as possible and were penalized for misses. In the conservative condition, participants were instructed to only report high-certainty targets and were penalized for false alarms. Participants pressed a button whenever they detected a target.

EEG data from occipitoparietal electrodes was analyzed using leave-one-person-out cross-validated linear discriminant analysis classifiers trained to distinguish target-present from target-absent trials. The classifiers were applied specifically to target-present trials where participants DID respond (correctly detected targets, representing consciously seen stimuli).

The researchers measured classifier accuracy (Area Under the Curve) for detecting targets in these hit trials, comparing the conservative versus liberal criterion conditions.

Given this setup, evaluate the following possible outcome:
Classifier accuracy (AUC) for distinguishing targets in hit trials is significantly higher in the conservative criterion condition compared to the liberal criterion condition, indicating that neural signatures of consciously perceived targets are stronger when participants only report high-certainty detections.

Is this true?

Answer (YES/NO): NO